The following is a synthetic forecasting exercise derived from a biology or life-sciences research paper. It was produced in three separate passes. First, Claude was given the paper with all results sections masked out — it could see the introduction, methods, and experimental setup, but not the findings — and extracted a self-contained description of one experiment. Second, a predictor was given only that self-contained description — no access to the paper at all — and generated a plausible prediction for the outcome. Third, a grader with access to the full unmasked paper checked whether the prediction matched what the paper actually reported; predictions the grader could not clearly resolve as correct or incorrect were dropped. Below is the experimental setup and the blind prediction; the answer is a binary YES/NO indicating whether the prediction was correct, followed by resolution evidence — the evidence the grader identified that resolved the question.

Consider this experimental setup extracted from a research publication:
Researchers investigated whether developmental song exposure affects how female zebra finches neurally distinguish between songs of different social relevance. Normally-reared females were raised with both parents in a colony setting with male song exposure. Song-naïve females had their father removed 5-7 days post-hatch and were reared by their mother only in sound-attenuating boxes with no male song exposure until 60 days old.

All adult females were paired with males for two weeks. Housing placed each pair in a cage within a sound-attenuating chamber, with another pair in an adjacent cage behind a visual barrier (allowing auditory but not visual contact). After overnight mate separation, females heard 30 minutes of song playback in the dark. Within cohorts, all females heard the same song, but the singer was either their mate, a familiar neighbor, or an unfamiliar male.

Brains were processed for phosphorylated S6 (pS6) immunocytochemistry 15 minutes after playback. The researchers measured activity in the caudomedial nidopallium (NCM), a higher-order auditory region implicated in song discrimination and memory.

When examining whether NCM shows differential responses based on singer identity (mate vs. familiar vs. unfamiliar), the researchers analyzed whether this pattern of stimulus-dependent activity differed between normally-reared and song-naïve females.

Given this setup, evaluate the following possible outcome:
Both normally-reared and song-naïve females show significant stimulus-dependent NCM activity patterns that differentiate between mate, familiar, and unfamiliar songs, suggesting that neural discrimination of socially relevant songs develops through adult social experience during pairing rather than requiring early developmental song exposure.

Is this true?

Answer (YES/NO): NO